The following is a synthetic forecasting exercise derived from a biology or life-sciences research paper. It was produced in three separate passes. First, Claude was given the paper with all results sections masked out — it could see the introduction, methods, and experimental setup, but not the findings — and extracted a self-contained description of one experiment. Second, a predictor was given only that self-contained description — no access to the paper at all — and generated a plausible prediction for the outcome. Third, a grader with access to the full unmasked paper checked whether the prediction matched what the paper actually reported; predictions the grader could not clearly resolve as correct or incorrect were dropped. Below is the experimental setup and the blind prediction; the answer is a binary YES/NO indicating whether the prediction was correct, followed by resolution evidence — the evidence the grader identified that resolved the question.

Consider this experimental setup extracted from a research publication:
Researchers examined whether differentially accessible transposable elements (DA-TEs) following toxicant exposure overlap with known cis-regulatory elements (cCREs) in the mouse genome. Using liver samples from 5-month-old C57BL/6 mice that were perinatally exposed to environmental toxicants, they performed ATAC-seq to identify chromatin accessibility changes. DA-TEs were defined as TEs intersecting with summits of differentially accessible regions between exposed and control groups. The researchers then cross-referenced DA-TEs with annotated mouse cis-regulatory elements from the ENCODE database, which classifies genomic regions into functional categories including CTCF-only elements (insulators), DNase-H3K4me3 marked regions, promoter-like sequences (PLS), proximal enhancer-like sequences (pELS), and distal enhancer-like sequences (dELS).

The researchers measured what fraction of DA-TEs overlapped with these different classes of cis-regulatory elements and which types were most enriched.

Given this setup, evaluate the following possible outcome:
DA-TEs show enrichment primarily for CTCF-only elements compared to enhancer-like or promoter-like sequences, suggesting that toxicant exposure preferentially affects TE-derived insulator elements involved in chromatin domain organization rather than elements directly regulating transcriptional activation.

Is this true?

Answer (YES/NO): NO